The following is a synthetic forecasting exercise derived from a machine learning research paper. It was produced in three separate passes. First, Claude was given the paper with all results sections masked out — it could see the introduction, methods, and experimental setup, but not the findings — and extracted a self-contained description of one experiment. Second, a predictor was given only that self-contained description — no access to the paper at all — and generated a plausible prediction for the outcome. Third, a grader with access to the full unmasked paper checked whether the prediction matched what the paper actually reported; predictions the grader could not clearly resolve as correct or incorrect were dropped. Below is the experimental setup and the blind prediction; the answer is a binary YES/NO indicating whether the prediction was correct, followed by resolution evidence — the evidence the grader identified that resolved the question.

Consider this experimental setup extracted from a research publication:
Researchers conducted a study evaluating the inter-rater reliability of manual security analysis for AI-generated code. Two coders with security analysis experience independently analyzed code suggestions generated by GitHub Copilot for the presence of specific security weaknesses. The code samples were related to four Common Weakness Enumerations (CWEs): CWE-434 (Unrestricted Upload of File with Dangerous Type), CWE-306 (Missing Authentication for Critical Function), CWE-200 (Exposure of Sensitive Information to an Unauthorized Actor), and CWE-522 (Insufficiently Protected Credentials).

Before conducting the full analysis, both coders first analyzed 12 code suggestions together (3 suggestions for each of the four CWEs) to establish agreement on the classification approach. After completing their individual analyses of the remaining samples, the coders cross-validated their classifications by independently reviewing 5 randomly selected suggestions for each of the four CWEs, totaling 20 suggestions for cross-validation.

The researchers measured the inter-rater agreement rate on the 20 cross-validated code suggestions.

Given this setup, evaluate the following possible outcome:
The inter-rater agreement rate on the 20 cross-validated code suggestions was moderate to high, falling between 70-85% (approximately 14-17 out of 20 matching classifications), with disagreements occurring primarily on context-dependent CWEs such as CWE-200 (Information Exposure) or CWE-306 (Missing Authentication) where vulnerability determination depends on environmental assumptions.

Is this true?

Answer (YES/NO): NO